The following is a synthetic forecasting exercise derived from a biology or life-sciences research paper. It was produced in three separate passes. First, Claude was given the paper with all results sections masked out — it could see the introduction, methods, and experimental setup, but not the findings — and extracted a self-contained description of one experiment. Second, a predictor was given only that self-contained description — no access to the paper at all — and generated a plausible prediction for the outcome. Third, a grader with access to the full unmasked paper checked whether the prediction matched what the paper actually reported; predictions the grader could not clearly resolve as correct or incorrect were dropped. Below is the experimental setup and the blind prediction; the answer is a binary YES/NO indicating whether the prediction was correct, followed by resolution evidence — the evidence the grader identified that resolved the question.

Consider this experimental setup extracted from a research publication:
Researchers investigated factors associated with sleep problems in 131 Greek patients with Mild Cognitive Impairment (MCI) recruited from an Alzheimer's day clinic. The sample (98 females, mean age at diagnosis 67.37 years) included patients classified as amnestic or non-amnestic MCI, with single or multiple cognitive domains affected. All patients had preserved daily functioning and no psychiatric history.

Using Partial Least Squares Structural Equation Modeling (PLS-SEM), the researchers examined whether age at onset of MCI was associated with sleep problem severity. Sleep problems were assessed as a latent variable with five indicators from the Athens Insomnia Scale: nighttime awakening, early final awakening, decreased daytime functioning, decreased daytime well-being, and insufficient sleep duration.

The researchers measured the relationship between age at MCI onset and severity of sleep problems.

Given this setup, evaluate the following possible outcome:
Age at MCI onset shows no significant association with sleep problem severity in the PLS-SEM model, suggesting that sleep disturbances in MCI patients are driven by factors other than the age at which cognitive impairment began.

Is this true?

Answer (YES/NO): NO